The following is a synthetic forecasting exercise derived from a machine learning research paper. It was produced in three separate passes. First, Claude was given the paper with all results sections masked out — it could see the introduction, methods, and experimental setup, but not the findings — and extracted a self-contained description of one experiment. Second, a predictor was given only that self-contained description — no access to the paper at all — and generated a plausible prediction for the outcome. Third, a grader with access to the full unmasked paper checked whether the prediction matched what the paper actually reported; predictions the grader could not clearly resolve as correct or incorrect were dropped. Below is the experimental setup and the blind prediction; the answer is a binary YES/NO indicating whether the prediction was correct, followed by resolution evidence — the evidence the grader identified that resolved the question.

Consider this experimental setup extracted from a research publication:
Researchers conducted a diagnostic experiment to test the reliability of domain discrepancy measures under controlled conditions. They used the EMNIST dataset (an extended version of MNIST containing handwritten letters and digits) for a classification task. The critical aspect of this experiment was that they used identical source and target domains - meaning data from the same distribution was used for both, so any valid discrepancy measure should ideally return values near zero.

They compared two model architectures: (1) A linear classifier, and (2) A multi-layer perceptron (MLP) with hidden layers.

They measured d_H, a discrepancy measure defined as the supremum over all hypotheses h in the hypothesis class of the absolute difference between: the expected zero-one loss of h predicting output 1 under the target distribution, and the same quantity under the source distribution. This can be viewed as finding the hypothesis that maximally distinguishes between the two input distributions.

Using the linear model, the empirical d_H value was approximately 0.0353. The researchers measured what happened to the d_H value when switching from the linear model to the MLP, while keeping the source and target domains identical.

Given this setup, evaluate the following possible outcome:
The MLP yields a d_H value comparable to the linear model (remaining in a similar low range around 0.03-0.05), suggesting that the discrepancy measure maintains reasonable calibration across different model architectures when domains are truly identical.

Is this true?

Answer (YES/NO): NO